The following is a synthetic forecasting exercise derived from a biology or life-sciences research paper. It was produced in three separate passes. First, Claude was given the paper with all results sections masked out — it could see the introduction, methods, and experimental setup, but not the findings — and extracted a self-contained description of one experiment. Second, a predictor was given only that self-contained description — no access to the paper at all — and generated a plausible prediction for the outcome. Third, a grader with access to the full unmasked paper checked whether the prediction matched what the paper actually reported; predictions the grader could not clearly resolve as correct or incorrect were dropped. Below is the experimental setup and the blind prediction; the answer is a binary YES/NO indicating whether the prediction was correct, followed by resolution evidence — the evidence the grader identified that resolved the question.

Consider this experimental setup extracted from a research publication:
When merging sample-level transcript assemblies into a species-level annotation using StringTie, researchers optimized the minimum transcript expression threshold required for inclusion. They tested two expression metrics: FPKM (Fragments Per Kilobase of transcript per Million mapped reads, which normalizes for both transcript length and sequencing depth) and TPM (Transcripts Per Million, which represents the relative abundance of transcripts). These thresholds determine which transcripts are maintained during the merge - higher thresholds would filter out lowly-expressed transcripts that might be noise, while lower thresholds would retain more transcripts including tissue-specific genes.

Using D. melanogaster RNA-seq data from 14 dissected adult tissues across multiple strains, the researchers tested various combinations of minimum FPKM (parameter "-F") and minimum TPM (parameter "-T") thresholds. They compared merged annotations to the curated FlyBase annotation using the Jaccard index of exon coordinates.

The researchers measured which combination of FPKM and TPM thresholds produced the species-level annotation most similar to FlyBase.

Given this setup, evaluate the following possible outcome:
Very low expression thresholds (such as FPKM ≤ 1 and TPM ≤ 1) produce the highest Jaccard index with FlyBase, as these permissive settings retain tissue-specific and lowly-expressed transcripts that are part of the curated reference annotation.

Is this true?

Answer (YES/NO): NO